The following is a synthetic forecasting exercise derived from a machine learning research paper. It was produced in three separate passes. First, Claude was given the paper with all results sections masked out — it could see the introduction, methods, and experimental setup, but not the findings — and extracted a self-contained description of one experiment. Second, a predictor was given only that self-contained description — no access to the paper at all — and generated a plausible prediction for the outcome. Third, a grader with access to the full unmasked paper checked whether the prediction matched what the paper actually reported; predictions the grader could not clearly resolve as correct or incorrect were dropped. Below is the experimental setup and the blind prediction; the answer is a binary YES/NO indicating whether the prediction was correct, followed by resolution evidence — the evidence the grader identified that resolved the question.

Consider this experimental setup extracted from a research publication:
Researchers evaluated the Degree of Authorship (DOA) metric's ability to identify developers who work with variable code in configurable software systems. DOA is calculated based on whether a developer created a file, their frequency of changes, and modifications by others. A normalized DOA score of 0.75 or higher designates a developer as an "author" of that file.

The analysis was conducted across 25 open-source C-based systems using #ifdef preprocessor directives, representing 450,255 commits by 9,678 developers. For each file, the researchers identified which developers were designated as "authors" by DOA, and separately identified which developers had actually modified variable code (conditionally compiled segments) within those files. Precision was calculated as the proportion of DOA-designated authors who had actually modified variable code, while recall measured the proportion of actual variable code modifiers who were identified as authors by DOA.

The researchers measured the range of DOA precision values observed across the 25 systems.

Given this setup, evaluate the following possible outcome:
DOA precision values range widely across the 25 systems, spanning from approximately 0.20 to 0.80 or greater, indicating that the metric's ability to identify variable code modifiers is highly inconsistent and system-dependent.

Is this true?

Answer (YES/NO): YES